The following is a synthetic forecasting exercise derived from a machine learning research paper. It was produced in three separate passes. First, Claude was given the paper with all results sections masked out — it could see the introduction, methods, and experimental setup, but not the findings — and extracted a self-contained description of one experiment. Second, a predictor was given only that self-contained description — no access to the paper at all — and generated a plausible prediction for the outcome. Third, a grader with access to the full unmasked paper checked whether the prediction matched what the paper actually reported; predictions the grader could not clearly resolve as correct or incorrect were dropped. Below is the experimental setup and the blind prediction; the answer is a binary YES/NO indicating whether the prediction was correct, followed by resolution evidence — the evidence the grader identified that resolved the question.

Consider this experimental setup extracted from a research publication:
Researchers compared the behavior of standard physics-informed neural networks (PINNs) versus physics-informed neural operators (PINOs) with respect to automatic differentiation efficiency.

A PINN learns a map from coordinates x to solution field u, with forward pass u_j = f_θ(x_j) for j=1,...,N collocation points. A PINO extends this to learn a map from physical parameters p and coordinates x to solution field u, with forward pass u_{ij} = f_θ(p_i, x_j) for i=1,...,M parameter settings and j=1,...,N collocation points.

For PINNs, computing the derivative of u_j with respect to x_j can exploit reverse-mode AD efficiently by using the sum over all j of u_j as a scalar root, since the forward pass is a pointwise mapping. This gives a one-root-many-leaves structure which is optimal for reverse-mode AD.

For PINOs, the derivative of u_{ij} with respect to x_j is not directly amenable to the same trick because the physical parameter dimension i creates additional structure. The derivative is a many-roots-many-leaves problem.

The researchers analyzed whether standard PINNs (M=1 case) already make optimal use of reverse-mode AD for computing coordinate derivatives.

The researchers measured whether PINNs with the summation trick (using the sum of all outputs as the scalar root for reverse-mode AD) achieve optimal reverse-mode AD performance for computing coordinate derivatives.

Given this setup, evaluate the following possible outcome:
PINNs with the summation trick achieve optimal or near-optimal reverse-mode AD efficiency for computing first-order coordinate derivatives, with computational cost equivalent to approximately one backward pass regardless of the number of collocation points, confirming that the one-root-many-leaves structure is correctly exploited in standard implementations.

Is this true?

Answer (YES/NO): YES